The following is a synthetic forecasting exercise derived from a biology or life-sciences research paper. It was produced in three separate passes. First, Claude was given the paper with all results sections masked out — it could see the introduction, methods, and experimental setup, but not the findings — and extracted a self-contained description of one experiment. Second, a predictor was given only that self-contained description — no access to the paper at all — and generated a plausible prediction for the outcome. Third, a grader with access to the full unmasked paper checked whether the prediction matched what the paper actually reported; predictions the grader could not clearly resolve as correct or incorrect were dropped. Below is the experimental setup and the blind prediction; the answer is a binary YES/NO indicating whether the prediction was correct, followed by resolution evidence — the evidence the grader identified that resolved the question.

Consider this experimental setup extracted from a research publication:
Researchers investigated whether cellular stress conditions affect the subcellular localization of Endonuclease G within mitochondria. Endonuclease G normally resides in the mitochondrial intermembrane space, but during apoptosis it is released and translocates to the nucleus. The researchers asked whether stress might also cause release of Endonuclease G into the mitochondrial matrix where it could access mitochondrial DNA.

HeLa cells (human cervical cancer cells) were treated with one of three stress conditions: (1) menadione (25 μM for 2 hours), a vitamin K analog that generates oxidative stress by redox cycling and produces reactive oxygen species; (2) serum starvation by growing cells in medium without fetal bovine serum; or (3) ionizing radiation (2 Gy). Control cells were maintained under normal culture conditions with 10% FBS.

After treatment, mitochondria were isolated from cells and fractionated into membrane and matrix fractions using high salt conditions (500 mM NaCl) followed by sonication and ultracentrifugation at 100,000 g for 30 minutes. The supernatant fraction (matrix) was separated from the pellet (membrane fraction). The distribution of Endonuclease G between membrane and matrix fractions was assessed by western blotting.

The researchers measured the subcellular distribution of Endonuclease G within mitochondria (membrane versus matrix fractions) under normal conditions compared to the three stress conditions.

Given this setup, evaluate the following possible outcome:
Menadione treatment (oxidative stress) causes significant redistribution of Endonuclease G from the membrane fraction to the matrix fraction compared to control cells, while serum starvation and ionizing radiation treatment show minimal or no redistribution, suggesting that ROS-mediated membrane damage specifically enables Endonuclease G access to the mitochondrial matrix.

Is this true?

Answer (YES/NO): NO